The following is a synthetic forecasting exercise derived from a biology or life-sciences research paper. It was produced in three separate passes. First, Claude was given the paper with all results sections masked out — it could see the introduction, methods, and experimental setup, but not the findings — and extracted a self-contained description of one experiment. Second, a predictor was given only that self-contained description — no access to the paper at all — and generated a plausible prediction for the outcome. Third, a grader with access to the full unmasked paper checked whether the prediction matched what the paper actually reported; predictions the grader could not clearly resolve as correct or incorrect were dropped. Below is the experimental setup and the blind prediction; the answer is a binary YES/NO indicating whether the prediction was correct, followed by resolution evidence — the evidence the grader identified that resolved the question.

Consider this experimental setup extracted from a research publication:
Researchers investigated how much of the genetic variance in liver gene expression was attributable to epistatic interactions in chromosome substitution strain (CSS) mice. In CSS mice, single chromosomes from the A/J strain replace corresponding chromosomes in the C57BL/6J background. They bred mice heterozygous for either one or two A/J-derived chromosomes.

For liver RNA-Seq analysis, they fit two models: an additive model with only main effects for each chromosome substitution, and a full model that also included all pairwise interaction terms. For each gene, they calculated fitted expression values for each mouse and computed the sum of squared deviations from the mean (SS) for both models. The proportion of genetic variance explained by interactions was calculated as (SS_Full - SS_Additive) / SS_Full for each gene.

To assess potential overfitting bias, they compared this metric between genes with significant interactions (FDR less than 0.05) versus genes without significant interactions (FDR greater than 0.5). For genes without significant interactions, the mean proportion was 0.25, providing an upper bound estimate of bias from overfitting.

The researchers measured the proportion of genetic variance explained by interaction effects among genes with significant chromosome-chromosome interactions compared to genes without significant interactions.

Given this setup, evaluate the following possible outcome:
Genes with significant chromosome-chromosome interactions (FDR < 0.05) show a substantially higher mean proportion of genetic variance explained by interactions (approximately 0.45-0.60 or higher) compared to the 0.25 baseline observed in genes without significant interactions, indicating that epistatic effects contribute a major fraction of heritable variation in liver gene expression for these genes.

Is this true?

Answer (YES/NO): YES